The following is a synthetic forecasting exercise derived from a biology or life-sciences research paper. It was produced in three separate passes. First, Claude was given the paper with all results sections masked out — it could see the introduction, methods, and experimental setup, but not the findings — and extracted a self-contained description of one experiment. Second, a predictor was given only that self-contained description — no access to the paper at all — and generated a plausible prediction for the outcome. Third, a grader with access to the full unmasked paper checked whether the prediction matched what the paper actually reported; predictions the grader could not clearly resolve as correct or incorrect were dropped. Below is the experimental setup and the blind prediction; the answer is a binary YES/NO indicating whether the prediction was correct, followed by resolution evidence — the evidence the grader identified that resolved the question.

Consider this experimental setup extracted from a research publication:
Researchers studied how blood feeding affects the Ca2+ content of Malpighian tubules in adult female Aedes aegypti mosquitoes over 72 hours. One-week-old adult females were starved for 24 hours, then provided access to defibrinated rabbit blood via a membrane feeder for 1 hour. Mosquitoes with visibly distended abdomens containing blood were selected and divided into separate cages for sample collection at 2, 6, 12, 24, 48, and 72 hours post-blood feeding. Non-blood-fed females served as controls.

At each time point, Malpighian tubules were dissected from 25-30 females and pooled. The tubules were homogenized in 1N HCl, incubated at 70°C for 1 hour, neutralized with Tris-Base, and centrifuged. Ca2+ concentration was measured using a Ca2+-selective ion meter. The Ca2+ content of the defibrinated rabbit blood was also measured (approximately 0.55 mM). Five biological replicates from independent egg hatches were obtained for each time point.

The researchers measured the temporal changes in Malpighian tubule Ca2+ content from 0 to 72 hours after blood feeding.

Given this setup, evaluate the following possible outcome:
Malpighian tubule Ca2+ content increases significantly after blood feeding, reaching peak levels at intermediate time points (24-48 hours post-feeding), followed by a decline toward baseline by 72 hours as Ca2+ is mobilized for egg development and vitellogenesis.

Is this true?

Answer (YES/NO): NO